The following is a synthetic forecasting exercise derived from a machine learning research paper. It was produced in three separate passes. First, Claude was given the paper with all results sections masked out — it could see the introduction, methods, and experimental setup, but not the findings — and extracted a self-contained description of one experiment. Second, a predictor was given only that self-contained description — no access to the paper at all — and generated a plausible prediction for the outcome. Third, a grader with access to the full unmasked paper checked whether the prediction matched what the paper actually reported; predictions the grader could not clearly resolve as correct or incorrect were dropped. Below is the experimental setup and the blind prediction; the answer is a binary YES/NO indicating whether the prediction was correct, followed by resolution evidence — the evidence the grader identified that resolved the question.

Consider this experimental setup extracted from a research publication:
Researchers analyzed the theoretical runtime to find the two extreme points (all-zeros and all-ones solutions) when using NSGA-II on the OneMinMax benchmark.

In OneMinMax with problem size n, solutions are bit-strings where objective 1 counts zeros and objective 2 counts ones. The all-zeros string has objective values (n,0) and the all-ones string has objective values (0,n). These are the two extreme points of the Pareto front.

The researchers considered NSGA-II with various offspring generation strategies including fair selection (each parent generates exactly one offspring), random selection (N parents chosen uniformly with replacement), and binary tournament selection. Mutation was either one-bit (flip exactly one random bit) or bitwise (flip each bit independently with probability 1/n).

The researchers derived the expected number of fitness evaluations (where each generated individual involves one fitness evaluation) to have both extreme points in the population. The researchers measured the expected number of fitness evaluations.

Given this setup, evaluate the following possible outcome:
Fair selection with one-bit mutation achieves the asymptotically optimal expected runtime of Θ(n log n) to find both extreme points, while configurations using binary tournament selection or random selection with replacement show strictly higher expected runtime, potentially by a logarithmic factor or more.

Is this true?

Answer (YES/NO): NO